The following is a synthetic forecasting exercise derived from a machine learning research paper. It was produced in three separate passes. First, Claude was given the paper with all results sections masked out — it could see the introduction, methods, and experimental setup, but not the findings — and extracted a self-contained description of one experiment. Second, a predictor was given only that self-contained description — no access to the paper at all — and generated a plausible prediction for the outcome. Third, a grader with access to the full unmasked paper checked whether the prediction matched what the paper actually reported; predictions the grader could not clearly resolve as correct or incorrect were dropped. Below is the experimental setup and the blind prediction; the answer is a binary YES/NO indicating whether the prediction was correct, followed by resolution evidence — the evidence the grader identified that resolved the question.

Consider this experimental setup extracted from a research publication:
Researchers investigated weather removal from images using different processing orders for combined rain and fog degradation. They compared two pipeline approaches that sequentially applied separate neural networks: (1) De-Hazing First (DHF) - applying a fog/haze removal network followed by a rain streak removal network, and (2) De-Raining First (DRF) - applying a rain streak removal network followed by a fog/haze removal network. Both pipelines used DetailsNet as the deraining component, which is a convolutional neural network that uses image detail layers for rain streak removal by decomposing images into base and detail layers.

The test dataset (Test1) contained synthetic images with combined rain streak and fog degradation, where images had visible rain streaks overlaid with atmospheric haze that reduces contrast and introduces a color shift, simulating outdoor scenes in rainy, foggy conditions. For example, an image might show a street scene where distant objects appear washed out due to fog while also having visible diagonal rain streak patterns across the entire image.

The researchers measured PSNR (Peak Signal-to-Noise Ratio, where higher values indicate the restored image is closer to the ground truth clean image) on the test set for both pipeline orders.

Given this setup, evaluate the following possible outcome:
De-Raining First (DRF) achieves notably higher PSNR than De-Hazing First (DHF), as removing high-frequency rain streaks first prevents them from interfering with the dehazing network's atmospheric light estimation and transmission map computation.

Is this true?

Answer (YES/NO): YES